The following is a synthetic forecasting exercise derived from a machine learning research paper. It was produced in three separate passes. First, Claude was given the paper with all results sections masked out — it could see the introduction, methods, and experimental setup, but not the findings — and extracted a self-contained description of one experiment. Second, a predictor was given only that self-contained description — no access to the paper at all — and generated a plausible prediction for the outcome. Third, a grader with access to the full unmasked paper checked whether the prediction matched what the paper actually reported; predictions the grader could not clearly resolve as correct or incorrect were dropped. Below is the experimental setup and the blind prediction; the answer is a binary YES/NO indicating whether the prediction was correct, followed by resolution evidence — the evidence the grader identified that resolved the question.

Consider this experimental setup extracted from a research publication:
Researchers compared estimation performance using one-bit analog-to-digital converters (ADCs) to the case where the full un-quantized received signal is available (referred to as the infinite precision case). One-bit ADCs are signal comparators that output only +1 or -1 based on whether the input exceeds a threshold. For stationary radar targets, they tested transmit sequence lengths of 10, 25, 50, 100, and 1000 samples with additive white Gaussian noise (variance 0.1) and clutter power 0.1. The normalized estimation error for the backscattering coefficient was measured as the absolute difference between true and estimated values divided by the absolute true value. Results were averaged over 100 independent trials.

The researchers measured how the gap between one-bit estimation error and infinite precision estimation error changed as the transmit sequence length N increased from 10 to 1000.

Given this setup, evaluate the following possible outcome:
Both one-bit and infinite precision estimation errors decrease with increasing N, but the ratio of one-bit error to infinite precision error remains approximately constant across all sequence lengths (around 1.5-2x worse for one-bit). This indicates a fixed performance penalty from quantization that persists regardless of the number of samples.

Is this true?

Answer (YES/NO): NO